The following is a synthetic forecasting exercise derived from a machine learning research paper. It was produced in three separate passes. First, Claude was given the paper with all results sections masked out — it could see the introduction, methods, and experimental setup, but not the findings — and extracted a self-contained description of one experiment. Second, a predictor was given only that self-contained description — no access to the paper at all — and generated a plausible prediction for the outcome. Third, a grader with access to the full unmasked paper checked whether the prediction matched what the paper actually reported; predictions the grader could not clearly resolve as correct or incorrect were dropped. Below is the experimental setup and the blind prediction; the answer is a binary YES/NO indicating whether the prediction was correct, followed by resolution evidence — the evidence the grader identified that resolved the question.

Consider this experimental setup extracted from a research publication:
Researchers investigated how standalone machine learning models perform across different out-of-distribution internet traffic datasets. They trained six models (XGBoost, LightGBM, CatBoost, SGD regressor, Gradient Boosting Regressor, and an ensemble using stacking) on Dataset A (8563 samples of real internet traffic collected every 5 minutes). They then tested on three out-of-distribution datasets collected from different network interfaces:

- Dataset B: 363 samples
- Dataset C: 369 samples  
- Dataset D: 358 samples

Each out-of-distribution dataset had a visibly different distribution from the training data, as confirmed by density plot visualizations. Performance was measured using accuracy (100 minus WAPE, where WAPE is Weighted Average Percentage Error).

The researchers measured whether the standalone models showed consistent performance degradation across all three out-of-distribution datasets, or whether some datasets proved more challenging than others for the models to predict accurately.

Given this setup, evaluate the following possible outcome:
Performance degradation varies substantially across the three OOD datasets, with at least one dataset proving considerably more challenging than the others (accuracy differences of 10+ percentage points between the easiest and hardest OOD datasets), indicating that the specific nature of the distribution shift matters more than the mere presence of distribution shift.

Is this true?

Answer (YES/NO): NO